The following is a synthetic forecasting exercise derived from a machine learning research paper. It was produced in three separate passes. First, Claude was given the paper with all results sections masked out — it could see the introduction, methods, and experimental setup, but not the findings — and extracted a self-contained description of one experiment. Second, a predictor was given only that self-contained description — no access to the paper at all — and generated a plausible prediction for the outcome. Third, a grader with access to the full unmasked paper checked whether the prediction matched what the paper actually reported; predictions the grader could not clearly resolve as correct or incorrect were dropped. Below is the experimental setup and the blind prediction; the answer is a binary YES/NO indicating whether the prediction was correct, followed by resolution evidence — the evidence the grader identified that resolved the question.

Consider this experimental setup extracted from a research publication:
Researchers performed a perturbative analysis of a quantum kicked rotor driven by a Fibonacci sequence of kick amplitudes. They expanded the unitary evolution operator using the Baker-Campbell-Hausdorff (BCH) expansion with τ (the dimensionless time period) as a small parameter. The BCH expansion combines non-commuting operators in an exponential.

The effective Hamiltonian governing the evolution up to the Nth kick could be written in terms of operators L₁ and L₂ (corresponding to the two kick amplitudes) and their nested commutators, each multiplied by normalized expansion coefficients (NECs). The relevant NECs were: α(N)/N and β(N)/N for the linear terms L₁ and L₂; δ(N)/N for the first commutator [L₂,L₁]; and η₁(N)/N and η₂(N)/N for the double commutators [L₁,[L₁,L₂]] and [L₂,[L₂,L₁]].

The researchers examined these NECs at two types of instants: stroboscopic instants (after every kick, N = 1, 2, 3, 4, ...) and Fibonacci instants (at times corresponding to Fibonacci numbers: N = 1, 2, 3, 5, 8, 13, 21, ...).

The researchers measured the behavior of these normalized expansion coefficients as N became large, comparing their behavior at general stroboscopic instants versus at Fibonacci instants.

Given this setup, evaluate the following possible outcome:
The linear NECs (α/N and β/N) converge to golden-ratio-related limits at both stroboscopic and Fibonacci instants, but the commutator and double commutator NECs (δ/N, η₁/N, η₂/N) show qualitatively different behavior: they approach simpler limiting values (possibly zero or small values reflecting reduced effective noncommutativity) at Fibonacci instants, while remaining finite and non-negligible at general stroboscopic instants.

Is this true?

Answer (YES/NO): NO